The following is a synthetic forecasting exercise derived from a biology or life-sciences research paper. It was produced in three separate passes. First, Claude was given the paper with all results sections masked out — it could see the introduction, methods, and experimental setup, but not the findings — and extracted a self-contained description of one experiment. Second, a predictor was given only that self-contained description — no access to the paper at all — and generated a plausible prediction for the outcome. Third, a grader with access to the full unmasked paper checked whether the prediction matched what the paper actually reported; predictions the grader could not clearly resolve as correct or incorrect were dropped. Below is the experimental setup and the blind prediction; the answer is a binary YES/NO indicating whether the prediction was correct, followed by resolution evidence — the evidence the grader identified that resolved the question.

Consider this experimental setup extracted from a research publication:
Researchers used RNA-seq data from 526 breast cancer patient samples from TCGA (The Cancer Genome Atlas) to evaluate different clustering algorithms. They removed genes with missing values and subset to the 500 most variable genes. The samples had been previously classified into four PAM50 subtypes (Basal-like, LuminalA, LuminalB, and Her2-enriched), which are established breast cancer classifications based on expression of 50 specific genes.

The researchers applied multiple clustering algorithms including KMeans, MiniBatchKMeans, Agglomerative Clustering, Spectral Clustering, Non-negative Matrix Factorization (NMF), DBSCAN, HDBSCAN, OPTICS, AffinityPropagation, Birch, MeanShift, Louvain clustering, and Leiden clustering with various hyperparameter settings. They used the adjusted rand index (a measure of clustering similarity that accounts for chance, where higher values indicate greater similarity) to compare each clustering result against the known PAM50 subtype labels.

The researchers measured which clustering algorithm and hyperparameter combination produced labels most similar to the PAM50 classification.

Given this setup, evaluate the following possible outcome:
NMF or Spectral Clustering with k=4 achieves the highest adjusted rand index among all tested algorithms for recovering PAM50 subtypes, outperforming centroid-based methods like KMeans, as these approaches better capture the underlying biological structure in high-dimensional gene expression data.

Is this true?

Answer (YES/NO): YES